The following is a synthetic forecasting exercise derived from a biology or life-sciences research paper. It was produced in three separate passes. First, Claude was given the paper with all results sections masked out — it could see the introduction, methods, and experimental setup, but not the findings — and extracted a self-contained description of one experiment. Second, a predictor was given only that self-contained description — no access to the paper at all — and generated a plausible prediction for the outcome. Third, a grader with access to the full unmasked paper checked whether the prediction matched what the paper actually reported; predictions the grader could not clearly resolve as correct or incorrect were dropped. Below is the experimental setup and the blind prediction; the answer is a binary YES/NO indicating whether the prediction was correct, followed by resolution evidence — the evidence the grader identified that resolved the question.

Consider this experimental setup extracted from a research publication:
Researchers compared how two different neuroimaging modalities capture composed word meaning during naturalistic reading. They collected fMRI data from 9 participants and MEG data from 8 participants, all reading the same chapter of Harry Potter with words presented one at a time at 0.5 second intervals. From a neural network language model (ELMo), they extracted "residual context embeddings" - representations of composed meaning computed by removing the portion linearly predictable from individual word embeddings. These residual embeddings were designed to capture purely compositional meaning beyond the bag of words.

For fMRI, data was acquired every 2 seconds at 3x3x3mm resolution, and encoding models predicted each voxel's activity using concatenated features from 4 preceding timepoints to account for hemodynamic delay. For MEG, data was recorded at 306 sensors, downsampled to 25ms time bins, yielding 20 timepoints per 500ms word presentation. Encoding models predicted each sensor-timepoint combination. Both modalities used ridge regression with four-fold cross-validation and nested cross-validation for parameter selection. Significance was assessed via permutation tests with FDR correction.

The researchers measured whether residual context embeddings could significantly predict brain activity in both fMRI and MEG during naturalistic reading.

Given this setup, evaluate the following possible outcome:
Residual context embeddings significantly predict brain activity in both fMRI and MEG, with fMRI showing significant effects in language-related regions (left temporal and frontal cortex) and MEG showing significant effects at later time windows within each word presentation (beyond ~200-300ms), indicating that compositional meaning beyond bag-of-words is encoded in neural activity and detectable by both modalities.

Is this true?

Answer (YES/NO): NO